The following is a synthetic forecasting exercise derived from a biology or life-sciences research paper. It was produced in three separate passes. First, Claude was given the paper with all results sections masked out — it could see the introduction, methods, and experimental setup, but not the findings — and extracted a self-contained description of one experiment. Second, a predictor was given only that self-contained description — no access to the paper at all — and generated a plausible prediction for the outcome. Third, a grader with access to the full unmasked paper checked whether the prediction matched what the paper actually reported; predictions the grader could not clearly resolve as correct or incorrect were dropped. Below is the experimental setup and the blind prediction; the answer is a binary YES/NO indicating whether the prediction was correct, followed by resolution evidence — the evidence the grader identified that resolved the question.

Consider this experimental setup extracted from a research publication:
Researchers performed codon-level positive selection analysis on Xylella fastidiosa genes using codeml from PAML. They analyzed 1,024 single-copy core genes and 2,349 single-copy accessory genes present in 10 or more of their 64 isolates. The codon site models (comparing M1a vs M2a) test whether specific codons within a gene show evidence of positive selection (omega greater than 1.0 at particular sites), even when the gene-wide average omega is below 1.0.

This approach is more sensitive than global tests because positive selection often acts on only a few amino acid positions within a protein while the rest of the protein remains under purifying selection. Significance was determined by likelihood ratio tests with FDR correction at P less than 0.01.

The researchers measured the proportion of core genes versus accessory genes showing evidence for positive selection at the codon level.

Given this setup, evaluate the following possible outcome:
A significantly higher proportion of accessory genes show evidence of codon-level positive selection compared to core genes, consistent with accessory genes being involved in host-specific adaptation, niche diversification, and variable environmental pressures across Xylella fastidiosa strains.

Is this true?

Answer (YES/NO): NO